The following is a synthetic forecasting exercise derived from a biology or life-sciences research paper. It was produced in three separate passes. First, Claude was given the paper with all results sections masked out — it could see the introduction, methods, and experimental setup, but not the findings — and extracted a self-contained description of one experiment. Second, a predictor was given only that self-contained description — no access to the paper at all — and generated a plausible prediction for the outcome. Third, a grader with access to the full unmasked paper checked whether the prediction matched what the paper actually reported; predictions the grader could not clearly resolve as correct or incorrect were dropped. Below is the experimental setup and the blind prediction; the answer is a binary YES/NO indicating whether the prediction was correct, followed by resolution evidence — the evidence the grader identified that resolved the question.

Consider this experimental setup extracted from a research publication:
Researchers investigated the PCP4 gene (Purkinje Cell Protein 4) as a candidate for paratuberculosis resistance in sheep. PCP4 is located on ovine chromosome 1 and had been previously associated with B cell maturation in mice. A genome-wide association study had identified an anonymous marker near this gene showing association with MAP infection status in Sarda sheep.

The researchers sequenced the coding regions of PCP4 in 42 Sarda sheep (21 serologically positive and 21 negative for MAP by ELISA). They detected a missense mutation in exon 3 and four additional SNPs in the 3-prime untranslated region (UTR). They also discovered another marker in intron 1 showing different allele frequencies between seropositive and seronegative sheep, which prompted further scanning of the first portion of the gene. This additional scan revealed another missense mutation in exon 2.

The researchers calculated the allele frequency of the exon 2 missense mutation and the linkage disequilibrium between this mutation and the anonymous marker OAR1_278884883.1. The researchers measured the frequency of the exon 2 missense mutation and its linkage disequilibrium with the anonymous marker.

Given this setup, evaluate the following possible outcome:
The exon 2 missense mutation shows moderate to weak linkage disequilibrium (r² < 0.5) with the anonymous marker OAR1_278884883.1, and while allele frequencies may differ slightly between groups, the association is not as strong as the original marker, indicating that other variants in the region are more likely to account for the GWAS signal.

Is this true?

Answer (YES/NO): NO